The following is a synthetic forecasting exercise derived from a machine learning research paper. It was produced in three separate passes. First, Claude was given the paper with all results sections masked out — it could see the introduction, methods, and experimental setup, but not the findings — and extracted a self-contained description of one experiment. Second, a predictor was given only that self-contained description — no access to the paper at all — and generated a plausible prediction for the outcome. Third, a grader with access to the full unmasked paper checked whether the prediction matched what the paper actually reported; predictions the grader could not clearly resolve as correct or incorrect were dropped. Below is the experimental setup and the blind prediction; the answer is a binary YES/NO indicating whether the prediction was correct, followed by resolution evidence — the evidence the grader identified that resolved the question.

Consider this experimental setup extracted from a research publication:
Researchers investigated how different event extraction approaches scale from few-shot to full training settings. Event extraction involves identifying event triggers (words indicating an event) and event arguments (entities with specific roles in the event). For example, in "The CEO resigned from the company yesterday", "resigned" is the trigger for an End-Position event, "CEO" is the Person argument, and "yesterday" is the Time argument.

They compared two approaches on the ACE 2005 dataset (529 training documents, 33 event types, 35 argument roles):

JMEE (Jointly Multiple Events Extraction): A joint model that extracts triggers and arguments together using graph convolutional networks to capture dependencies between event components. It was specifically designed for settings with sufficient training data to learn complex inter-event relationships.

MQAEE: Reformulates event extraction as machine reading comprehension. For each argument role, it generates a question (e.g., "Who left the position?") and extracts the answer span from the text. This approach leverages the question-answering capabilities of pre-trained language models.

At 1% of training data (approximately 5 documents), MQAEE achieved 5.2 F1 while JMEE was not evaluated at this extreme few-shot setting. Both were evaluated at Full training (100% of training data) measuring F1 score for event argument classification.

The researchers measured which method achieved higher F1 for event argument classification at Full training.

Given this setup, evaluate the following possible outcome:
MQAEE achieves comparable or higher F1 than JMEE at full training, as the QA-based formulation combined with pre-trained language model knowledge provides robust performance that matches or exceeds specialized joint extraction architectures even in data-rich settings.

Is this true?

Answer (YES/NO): NO